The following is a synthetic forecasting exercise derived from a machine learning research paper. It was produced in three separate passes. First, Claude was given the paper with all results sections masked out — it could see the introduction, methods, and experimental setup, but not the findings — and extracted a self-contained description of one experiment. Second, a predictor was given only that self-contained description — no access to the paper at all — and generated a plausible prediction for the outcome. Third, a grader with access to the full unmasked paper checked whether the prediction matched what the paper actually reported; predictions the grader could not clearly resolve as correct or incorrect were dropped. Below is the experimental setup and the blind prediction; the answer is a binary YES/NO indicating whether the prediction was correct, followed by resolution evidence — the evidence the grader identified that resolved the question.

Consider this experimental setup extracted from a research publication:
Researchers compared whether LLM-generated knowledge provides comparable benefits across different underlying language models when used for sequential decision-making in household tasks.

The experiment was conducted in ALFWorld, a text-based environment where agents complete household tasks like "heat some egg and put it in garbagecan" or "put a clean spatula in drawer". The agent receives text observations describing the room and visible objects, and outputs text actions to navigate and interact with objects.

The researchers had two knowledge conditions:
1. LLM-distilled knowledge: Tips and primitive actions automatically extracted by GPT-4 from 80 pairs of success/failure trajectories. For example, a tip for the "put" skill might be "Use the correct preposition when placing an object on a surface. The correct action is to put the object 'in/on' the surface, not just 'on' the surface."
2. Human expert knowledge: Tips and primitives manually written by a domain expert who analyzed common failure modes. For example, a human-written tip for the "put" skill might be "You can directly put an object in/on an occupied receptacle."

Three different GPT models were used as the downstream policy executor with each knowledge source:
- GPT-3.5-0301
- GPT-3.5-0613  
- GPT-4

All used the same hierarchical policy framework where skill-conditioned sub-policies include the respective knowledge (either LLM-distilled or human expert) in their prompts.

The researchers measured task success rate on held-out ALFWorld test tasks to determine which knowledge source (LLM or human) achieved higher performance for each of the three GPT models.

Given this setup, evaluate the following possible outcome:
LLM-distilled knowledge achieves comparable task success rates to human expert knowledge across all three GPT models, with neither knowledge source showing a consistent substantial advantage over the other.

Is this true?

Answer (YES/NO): NO